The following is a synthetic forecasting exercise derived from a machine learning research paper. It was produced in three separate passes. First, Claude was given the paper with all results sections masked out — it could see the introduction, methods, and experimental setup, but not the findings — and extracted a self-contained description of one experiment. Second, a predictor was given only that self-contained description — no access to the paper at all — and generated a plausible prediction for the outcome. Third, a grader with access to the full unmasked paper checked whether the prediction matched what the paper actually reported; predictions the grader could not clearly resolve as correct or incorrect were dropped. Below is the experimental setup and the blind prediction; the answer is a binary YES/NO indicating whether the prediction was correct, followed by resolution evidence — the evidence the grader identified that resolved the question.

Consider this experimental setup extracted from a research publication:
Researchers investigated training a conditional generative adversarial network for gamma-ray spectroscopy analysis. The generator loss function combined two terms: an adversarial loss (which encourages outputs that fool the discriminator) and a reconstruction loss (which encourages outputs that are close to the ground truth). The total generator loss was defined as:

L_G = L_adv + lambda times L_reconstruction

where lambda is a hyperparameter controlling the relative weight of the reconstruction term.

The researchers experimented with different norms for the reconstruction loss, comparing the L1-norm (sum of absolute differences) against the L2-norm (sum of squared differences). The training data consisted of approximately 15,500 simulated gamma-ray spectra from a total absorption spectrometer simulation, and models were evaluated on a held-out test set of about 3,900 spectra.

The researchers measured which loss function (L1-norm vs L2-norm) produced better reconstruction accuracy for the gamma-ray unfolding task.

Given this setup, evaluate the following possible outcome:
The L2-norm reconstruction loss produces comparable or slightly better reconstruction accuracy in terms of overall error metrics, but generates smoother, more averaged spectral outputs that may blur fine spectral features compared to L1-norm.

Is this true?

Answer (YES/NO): NO